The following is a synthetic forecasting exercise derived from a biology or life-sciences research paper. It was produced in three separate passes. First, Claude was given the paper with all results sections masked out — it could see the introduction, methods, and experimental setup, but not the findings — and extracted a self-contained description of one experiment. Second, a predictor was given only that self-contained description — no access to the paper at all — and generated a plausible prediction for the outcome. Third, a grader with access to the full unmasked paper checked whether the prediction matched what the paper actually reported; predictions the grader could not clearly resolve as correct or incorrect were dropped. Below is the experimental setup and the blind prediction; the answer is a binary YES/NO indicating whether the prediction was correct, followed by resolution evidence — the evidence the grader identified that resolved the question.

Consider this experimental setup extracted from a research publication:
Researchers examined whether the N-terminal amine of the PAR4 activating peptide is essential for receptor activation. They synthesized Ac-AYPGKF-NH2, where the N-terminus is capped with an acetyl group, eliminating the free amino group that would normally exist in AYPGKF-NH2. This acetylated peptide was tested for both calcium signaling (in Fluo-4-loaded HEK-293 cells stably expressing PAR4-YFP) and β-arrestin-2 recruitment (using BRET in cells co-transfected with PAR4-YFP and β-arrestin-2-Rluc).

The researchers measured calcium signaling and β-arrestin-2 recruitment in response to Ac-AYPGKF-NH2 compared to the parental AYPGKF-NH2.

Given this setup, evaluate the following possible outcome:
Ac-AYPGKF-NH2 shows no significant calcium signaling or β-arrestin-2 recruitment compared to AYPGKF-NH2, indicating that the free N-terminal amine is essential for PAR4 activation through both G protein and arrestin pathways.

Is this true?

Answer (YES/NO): NO